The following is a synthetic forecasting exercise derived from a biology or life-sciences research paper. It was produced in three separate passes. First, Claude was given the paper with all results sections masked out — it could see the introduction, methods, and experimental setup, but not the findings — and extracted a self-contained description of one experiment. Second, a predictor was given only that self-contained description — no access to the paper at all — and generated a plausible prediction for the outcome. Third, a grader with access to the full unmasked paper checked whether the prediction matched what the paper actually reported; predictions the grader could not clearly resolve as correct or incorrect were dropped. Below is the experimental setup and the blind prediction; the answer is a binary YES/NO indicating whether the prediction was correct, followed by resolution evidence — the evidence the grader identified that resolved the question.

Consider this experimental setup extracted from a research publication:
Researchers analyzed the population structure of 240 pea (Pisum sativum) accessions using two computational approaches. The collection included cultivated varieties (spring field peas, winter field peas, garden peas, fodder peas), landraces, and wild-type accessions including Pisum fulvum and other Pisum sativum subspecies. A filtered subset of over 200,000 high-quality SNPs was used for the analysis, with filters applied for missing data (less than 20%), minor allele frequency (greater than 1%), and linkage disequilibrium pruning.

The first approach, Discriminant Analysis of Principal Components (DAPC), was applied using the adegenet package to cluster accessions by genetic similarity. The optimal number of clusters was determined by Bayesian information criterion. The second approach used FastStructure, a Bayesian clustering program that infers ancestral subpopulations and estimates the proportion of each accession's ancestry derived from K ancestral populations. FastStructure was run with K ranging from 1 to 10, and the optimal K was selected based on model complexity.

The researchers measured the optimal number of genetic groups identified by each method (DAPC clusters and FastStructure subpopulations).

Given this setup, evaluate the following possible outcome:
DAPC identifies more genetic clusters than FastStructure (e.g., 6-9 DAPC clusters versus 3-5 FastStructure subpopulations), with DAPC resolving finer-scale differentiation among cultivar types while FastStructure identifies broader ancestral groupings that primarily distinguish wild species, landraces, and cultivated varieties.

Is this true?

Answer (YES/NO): YES